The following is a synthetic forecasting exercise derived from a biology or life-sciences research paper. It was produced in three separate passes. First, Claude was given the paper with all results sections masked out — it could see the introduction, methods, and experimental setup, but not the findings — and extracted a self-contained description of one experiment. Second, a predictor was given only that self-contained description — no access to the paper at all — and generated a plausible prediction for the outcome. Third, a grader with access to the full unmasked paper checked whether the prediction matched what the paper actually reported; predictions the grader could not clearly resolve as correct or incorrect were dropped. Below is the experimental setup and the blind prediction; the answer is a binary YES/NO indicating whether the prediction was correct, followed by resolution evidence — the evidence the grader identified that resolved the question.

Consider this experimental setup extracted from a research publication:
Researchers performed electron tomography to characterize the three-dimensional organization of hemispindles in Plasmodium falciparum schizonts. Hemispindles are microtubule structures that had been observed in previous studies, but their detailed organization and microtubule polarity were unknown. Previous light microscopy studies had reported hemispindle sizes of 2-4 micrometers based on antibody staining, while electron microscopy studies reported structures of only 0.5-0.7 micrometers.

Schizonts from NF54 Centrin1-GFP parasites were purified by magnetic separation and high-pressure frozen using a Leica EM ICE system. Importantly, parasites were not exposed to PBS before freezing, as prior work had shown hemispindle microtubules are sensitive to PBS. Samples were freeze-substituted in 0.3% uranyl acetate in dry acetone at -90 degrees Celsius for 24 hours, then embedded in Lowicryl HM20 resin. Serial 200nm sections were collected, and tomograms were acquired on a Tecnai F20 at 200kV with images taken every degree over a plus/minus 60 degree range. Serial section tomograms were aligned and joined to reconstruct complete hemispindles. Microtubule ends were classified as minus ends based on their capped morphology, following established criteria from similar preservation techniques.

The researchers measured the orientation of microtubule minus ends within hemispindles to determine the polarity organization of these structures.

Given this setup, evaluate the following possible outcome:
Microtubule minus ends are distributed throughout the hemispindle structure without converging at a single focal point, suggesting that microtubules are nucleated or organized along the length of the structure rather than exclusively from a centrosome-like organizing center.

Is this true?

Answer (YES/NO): NO